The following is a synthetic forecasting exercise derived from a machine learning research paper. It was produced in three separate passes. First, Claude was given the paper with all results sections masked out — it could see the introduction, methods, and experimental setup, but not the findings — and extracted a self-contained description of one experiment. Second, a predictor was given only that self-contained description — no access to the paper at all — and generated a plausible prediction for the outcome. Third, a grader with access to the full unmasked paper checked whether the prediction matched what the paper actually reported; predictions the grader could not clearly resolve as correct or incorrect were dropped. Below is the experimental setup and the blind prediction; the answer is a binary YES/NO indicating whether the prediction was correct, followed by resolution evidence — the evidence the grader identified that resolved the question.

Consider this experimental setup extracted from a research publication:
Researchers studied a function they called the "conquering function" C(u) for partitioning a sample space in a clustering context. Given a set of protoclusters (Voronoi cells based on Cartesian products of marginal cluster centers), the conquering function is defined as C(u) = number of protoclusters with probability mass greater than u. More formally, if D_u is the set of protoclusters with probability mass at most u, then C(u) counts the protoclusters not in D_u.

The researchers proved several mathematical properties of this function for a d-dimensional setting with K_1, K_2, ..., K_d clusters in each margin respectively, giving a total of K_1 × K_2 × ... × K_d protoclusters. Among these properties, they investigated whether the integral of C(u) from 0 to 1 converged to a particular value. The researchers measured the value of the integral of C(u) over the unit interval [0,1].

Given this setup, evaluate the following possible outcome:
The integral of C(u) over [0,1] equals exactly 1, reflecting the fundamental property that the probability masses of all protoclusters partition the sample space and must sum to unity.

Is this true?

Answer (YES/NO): YES